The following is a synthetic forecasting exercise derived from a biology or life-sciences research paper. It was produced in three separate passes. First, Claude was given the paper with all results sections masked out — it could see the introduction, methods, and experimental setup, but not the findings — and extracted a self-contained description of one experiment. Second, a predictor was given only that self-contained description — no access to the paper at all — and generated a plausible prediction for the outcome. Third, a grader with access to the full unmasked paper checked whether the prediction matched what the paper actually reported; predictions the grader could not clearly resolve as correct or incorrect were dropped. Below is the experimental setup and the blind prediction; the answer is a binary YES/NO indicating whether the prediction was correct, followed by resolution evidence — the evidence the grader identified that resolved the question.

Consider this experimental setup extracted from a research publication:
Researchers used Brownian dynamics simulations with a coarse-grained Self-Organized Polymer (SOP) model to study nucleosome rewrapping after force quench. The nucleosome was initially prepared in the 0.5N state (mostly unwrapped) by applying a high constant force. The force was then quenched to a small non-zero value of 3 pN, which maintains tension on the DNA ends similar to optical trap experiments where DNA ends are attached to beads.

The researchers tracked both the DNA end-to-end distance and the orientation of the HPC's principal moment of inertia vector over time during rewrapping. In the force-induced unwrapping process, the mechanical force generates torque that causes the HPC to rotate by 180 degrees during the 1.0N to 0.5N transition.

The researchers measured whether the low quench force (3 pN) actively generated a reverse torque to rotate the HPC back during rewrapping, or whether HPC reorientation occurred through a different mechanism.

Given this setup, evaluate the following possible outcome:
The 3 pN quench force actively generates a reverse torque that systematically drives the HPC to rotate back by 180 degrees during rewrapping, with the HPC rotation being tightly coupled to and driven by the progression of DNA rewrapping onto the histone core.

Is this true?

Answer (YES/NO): NO